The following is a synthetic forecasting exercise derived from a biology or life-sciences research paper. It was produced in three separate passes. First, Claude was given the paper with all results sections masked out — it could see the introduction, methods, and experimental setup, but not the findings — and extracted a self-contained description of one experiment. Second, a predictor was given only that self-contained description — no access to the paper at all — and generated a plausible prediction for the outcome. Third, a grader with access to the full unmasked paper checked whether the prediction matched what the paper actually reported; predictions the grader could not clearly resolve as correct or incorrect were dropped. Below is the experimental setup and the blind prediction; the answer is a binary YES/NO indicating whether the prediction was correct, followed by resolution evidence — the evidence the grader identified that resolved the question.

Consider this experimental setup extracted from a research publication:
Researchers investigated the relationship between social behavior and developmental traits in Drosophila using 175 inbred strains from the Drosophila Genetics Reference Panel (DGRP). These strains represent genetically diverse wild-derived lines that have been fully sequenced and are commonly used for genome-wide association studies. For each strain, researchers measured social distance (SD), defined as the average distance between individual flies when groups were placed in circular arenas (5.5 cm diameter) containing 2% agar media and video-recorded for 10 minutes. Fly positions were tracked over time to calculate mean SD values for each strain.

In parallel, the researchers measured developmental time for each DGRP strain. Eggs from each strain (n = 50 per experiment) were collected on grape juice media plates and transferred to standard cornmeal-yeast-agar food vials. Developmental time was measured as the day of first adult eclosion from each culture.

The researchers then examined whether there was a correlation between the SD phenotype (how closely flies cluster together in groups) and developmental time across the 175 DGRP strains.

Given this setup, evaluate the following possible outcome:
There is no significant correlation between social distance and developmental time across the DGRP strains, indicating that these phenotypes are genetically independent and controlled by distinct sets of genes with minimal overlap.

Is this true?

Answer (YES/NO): NO